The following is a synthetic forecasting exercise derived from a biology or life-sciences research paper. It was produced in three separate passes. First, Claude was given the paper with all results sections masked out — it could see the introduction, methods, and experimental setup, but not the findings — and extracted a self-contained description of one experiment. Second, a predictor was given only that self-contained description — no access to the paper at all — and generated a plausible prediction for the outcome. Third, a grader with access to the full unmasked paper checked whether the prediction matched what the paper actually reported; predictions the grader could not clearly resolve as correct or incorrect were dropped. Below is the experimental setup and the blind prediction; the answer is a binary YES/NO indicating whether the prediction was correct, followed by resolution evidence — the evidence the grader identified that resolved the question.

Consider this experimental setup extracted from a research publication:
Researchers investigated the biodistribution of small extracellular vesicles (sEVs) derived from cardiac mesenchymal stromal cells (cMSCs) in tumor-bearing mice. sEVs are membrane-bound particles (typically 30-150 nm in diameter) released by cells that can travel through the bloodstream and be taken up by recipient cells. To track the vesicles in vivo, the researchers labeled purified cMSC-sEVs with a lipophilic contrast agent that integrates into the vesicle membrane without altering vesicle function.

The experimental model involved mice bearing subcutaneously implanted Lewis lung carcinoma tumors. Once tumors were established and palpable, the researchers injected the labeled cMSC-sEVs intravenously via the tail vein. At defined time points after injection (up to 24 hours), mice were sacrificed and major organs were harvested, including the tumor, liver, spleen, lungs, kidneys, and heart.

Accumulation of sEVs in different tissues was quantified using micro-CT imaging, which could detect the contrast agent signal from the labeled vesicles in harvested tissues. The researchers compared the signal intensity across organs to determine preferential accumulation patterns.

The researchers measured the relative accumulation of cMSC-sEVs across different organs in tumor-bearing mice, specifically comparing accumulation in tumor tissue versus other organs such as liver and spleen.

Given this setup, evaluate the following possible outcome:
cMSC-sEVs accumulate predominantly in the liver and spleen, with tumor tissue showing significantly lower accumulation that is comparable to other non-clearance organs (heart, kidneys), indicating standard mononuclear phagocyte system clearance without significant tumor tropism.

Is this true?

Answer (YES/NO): NO